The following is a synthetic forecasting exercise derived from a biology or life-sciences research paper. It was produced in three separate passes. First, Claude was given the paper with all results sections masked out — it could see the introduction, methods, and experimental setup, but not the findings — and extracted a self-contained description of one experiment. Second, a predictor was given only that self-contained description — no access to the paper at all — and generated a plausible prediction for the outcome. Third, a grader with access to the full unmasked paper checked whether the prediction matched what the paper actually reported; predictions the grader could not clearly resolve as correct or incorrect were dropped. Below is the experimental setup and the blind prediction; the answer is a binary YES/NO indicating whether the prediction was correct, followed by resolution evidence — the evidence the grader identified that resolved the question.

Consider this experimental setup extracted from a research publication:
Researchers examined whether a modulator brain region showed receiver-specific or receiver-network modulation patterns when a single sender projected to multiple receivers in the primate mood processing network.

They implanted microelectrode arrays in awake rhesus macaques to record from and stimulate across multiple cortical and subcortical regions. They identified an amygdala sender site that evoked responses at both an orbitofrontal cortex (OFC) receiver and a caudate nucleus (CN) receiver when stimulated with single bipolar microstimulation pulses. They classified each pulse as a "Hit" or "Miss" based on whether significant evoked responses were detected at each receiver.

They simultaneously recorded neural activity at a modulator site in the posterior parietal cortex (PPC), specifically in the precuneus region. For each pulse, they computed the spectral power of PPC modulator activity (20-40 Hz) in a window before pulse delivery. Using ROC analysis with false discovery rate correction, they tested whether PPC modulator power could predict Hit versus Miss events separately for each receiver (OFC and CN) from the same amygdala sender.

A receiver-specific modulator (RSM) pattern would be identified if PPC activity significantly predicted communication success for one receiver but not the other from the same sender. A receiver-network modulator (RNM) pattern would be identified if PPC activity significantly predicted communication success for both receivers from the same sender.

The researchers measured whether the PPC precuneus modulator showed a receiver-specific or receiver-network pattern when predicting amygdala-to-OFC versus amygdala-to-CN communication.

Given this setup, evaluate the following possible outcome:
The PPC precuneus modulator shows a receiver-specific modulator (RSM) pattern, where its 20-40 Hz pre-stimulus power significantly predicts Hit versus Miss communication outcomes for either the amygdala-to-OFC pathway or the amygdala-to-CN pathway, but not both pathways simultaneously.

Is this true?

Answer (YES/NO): YES